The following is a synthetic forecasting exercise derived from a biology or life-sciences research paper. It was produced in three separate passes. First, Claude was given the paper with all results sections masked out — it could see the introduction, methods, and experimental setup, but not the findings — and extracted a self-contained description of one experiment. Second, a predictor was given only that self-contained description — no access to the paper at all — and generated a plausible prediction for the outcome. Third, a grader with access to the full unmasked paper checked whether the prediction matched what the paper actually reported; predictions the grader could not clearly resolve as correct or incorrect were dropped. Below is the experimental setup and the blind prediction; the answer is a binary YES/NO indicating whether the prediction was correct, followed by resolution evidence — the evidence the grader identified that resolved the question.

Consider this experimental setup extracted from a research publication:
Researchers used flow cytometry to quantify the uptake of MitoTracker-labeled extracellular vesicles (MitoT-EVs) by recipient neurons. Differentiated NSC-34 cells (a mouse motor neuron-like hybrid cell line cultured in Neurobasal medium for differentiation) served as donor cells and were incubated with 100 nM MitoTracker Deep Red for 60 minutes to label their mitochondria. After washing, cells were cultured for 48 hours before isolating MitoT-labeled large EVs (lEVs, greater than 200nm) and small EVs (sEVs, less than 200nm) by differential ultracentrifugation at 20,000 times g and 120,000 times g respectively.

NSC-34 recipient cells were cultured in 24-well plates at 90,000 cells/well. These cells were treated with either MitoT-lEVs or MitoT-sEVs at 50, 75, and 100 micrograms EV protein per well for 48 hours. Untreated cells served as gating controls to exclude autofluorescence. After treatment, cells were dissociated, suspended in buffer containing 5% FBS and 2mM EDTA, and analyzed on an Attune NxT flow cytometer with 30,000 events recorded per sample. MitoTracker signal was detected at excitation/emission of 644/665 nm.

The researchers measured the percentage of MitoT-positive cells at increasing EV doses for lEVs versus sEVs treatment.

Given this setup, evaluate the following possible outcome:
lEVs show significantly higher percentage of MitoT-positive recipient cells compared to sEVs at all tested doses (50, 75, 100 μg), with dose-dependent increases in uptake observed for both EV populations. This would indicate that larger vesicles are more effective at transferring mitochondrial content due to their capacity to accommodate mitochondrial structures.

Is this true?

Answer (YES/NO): NO